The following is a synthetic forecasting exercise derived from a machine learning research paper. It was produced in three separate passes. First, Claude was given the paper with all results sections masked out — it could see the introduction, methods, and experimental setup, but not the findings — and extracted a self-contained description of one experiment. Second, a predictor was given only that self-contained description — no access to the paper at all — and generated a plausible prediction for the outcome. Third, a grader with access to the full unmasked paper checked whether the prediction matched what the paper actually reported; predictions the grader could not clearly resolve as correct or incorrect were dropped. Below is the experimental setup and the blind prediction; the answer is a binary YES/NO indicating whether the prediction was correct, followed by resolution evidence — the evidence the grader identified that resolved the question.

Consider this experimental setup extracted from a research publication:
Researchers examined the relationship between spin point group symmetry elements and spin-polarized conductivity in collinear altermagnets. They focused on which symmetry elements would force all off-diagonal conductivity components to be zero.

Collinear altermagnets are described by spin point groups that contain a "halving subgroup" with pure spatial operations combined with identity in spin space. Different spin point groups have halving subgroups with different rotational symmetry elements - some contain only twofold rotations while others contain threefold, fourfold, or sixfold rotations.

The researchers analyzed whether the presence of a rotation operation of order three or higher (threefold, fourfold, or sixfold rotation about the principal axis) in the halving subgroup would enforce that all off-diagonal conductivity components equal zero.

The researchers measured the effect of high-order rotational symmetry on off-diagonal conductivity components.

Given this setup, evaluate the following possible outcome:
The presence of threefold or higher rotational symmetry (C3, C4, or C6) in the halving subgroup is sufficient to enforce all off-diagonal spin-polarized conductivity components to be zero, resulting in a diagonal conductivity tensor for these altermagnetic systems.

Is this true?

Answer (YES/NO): YES